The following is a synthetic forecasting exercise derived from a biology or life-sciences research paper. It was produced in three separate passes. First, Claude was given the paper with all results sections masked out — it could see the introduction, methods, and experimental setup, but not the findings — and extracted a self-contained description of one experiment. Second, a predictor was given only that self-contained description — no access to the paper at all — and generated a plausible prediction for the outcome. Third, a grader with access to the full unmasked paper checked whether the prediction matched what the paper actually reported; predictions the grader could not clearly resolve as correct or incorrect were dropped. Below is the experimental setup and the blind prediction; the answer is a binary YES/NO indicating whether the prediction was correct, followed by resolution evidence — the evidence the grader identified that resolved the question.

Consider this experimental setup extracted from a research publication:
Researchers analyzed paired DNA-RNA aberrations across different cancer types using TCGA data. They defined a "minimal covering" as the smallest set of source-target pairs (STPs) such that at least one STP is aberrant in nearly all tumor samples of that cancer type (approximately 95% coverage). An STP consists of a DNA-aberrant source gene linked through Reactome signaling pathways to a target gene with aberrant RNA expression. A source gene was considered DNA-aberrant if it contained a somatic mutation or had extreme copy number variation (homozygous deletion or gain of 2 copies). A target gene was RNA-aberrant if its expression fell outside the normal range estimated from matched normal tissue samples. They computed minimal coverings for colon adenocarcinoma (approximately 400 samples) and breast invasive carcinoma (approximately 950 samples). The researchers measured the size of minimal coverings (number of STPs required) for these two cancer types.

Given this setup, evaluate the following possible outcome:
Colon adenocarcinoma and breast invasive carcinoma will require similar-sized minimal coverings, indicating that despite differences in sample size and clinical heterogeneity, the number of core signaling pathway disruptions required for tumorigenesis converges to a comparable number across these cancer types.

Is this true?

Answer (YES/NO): NO